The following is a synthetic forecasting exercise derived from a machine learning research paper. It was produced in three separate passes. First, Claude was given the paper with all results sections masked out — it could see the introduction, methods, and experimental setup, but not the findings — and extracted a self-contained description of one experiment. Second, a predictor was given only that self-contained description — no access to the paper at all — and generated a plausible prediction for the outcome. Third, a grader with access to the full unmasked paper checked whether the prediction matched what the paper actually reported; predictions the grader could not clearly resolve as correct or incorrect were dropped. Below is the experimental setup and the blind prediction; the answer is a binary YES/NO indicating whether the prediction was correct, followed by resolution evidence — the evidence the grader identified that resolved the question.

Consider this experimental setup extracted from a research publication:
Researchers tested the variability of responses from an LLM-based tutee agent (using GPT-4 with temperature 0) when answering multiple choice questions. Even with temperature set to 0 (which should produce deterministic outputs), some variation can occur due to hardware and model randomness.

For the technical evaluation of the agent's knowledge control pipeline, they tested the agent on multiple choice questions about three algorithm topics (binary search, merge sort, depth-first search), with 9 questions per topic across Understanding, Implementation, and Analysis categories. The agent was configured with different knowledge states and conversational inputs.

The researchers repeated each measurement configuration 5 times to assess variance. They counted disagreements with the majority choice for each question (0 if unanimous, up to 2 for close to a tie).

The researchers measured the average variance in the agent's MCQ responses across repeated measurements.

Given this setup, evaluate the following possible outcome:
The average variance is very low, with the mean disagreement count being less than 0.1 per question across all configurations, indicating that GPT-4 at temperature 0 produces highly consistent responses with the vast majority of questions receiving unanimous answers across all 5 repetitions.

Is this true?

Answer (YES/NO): NO